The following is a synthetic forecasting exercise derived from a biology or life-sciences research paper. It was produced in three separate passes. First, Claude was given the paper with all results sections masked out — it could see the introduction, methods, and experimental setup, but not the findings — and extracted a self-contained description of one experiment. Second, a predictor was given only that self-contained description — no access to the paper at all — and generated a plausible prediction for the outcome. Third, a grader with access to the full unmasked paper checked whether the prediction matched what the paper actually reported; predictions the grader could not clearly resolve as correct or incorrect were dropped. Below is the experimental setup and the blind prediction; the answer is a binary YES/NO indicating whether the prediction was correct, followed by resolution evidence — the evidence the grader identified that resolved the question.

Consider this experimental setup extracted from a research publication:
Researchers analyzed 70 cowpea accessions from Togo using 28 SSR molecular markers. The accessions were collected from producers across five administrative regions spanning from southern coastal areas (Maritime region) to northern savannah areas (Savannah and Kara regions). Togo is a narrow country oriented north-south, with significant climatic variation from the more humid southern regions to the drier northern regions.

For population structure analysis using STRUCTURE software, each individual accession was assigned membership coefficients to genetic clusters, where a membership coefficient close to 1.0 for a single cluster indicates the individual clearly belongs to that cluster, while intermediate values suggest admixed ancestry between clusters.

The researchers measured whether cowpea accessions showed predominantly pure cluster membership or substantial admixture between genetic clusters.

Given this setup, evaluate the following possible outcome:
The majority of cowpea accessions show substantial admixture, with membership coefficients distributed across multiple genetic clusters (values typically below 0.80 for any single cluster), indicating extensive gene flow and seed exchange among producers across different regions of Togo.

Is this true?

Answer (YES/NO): NO